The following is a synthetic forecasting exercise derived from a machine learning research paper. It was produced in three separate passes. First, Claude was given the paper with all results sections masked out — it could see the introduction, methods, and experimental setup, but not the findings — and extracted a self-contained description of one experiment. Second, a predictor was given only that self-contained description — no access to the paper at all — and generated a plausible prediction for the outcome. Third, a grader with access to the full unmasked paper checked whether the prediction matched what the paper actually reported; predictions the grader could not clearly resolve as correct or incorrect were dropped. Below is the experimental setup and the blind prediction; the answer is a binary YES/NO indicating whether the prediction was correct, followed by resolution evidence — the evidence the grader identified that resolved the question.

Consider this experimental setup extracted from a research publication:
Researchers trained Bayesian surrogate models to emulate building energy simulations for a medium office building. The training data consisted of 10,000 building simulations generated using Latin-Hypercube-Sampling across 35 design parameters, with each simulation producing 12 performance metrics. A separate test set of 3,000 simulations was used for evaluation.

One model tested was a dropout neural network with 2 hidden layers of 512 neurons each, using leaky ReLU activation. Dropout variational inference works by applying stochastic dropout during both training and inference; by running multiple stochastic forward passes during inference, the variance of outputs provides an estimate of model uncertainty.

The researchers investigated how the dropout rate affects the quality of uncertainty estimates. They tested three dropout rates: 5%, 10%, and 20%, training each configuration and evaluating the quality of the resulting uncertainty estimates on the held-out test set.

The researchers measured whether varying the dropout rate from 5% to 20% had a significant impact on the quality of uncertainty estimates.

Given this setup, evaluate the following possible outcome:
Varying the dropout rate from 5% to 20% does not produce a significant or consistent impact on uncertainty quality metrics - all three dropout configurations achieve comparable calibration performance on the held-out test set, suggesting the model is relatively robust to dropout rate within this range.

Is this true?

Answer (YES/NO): YES